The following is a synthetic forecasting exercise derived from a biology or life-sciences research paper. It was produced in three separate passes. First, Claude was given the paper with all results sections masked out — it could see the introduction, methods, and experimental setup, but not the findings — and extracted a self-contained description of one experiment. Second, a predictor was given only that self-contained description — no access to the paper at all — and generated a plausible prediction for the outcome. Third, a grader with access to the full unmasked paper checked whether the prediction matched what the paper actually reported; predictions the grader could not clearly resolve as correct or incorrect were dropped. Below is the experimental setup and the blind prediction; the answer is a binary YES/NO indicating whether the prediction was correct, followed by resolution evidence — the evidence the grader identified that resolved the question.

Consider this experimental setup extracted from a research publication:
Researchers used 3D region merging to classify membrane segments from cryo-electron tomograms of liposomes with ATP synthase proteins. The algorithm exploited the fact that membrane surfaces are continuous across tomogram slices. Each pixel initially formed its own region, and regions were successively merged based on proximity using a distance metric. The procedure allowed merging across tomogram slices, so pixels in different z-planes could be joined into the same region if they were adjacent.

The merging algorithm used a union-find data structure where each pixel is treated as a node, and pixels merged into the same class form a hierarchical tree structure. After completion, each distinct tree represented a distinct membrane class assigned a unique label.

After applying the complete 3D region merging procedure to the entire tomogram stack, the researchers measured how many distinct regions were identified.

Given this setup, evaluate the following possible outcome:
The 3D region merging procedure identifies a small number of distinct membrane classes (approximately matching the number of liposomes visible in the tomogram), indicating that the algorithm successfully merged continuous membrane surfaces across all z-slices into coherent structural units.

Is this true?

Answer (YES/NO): YES